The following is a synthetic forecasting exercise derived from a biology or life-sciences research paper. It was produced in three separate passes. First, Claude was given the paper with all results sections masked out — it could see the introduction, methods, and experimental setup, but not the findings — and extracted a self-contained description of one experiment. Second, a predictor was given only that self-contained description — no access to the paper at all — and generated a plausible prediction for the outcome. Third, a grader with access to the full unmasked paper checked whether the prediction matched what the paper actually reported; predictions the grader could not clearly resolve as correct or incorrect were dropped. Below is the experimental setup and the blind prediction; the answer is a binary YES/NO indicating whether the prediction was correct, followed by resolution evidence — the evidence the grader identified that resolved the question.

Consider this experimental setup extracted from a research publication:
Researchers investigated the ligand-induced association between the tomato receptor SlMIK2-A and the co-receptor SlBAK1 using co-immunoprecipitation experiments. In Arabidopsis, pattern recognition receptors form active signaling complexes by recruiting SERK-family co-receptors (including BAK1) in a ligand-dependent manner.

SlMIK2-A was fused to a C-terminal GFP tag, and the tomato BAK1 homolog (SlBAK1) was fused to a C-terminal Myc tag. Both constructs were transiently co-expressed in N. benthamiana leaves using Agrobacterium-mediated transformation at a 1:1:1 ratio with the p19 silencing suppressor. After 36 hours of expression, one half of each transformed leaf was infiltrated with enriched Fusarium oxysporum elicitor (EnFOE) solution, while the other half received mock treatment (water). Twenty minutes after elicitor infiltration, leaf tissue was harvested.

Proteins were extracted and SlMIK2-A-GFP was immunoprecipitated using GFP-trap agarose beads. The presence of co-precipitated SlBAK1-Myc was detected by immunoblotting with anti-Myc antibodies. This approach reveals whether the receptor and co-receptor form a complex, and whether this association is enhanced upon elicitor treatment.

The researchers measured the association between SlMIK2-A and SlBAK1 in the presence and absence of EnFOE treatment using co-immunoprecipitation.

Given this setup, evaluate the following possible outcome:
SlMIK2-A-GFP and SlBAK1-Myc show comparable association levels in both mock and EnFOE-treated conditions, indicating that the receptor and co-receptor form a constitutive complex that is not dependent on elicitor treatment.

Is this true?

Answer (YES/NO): NO